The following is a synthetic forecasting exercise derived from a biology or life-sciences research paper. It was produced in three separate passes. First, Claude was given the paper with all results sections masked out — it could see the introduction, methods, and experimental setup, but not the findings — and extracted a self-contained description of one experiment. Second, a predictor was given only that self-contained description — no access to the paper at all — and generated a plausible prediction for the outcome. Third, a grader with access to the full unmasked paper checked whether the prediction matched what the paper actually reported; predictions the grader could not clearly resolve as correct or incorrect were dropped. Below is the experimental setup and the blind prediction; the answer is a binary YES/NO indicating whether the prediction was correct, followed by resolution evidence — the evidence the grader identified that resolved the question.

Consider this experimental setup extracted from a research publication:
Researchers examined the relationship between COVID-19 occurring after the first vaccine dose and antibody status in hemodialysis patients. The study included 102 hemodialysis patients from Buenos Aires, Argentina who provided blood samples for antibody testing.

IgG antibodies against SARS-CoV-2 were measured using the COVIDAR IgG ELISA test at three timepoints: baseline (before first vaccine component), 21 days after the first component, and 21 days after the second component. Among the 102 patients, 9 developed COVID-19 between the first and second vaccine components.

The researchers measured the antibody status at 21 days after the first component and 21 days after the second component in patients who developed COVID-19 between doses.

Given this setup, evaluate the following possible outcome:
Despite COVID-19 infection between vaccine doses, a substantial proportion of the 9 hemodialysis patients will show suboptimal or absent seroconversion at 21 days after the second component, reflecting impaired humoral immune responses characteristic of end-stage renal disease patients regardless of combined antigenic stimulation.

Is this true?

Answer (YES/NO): NO